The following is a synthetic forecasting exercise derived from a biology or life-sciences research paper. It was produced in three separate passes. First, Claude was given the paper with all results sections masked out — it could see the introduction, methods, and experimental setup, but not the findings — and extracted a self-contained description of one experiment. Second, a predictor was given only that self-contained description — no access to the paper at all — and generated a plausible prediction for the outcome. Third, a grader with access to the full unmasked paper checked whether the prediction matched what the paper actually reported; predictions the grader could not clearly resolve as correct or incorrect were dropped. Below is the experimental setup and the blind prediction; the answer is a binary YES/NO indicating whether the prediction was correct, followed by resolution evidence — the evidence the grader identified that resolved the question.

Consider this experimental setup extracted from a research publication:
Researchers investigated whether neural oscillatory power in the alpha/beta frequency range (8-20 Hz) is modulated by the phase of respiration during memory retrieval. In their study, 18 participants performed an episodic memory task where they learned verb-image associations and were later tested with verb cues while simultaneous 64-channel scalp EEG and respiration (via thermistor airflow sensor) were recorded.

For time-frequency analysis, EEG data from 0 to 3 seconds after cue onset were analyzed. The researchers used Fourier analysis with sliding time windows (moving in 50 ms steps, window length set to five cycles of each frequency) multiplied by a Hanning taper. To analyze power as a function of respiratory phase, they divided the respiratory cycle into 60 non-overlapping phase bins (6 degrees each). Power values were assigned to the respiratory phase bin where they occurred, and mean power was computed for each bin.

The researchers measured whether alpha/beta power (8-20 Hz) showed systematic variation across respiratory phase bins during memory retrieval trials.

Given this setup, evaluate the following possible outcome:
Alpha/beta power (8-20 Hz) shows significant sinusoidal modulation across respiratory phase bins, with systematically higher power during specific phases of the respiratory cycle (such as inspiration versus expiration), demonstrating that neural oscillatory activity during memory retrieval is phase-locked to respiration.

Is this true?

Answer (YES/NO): NO